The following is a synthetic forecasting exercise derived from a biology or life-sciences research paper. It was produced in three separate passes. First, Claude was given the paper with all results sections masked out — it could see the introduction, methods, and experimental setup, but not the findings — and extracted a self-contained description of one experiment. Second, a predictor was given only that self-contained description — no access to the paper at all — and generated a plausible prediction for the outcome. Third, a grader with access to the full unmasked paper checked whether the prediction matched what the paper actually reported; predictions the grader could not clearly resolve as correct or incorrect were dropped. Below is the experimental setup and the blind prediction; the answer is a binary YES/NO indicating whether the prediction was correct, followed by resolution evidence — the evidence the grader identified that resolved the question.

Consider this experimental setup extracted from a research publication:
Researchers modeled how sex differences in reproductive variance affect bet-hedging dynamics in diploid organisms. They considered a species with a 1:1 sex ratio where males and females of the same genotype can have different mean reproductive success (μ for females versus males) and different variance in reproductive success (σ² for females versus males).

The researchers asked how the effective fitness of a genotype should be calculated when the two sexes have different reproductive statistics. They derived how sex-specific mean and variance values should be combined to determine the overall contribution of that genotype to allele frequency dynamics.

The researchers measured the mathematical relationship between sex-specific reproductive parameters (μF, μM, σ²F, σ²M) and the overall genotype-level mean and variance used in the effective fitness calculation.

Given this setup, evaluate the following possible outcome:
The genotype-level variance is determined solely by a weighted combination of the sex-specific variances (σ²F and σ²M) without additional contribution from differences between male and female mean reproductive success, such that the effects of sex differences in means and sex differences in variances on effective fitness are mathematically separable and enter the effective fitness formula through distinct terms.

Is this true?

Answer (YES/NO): YES